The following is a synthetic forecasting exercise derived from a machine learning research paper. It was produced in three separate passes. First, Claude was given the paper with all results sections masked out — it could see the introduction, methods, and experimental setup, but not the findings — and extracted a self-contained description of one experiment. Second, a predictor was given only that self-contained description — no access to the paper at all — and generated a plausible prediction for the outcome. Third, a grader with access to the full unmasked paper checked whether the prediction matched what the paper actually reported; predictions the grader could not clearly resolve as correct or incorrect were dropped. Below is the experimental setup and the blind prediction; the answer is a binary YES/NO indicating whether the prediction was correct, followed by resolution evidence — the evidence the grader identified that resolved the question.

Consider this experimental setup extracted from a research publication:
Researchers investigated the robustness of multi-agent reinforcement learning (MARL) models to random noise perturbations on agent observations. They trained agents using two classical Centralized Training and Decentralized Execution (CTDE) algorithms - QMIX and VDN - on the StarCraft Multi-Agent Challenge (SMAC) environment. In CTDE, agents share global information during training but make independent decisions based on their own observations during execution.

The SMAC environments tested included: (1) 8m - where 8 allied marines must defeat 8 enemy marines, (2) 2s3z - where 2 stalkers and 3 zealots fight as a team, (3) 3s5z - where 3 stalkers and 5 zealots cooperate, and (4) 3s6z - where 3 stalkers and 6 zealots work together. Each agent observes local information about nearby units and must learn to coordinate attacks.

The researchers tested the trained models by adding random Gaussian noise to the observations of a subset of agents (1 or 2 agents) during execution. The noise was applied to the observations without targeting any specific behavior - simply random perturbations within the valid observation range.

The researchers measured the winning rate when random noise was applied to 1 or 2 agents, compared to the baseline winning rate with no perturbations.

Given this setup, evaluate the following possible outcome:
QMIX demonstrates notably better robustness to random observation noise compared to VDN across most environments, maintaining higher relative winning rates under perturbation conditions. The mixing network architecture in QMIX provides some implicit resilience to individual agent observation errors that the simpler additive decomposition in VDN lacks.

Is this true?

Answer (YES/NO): NO